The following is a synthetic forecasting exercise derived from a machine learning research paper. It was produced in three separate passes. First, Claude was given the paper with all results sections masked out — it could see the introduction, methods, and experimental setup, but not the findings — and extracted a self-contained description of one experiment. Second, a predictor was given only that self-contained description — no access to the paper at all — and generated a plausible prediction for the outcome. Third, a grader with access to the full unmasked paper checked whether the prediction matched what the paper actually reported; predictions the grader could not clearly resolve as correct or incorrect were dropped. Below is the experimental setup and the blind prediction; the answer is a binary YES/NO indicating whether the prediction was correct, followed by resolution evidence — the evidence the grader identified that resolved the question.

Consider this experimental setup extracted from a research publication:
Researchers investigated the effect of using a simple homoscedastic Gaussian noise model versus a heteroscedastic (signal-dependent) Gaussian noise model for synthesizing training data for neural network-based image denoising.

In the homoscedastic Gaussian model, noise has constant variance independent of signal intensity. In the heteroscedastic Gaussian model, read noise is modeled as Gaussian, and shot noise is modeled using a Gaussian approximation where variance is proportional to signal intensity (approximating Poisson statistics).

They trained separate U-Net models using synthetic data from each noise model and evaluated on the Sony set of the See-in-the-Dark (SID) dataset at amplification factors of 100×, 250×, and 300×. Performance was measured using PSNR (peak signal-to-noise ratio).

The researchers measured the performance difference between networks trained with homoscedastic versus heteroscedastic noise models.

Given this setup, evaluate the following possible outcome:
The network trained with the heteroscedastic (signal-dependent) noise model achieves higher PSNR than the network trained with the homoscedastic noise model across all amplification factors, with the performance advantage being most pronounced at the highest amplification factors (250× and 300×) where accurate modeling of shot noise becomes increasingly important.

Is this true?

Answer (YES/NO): NO